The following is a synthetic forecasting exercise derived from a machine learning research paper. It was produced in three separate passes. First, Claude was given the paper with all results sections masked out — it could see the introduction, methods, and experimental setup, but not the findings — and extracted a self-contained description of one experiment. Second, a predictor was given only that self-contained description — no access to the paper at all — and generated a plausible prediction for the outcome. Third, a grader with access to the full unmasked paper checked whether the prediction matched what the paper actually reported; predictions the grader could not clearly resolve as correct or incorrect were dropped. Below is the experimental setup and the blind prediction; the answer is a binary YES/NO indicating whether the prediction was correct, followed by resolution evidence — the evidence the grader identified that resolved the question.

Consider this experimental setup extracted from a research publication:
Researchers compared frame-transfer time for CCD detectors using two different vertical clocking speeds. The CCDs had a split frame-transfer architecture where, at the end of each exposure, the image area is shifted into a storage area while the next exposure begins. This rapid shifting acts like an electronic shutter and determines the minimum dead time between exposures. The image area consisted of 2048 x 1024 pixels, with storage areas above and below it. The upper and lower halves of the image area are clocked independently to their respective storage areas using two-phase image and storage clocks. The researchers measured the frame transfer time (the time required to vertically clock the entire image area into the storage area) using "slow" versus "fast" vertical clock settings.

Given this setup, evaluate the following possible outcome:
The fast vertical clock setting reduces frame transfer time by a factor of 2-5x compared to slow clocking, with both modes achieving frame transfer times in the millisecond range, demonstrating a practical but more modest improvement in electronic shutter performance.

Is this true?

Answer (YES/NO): NO